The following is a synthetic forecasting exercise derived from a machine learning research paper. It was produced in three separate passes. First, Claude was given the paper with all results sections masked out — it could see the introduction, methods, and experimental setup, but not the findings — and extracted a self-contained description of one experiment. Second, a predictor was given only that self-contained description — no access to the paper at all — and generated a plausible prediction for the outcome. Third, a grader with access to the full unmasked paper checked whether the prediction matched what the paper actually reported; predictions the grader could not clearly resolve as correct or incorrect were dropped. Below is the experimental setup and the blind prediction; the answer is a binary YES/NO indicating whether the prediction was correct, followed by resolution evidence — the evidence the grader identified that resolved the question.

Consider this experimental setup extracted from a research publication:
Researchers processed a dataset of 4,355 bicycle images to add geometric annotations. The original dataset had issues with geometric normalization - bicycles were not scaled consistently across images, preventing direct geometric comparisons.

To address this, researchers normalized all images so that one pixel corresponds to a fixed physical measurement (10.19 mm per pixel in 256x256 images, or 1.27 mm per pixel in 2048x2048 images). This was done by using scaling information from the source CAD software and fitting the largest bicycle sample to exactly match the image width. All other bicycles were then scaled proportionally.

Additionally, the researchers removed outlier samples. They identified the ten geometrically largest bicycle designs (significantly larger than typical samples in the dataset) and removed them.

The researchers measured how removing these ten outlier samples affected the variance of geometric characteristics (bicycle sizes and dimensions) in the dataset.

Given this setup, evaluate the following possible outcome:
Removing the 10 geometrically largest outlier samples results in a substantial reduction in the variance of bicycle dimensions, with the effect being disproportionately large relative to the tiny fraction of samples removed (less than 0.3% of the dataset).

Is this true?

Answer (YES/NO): YES